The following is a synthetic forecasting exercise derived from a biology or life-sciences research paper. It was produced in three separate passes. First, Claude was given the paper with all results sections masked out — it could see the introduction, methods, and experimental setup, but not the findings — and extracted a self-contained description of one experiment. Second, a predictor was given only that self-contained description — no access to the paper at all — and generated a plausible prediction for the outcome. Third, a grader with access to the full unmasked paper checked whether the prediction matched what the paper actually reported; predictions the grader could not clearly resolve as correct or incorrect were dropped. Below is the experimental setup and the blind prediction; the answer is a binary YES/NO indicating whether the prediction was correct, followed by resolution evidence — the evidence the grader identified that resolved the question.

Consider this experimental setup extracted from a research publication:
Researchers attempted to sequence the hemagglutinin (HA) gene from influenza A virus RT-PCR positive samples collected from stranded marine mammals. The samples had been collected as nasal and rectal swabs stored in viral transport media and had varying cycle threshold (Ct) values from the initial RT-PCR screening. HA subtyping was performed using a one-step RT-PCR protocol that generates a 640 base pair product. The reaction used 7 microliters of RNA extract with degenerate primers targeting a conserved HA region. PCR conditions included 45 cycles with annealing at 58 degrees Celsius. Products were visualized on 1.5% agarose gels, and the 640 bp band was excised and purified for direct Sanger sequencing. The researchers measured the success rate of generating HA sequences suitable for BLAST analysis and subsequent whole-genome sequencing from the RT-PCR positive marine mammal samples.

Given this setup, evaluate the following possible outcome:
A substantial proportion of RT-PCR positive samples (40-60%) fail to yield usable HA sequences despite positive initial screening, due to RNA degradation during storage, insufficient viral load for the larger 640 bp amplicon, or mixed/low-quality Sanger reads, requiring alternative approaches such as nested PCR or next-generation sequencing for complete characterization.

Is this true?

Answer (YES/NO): NO